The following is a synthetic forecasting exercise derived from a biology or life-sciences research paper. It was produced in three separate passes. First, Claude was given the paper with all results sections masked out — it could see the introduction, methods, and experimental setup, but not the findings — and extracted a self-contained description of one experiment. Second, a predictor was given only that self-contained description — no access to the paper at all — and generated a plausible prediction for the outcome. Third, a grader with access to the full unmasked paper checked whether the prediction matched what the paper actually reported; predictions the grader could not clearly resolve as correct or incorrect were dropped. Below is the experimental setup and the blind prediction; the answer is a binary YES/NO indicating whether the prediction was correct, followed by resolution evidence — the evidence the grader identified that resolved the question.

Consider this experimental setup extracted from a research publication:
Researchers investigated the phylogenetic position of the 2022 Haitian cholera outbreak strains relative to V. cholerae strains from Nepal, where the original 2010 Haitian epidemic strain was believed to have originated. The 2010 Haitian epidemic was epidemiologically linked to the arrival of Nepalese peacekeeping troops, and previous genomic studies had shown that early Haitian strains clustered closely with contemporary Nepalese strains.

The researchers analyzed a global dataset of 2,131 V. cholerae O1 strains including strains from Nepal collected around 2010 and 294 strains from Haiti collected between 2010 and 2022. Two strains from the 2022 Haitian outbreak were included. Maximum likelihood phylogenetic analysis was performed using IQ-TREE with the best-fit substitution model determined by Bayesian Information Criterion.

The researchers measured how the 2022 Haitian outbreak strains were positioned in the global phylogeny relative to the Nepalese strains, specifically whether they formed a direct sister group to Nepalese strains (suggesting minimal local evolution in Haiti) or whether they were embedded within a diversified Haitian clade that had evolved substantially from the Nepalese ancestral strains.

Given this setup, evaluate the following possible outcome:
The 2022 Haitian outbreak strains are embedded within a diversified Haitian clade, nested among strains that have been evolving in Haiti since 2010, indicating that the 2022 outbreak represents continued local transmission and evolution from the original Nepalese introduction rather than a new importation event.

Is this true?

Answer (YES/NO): YES